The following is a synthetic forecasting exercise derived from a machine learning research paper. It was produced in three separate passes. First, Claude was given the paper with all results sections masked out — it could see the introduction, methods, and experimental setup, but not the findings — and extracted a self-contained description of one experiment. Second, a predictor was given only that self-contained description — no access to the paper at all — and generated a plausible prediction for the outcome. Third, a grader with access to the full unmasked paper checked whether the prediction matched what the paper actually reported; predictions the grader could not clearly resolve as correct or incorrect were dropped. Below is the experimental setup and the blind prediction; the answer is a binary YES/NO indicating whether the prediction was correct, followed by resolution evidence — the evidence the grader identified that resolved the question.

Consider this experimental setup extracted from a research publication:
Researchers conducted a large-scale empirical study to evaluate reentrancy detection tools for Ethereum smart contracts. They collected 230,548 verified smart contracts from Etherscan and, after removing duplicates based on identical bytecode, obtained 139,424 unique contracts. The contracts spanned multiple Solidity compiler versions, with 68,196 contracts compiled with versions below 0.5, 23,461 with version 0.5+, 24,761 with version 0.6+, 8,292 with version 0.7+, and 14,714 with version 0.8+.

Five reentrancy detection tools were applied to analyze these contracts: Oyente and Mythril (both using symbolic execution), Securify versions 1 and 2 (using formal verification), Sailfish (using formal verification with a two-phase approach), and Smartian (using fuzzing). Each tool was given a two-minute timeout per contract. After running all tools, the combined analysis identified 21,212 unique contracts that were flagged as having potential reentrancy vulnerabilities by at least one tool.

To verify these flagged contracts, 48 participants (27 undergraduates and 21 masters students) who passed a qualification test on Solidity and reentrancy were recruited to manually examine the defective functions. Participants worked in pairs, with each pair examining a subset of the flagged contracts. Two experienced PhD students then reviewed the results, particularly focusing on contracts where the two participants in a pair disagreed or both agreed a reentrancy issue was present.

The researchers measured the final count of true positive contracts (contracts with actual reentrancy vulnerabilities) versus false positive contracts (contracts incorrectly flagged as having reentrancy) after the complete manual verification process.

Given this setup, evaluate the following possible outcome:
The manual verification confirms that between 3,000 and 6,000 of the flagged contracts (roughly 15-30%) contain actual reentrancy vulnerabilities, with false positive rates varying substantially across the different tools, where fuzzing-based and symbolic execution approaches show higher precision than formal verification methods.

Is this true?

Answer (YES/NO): NO